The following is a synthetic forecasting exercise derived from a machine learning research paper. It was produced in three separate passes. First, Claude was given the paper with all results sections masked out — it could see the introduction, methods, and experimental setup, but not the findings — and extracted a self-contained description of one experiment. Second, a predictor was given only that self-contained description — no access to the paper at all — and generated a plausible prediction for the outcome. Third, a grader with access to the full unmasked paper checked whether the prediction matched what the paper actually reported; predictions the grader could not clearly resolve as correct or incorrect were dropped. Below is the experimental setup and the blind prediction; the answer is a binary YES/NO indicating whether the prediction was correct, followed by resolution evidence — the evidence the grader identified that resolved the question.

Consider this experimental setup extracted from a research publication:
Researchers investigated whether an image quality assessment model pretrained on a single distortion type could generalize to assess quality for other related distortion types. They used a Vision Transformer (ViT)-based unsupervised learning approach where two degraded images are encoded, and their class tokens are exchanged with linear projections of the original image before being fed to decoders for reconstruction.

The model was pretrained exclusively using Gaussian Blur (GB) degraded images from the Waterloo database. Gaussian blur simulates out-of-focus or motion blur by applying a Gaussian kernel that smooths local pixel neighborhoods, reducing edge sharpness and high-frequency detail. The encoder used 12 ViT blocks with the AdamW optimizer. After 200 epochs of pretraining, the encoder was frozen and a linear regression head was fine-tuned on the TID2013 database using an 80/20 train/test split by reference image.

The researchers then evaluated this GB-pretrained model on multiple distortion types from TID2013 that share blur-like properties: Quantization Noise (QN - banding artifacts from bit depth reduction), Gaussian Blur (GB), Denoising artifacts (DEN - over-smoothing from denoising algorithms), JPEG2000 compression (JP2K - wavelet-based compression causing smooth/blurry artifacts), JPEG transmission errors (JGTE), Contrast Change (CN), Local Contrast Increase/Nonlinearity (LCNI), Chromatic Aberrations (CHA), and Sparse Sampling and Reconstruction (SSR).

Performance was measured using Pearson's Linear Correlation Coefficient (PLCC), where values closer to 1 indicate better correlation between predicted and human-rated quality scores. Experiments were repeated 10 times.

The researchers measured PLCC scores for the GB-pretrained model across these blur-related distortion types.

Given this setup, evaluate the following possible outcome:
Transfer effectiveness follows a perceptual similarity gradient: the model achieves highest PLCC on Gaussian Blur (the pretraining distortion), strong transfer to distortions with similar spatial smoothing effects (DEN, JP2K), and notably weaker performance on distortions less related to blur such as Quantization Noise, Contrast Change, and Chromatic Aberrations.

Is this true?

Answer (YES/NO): NO